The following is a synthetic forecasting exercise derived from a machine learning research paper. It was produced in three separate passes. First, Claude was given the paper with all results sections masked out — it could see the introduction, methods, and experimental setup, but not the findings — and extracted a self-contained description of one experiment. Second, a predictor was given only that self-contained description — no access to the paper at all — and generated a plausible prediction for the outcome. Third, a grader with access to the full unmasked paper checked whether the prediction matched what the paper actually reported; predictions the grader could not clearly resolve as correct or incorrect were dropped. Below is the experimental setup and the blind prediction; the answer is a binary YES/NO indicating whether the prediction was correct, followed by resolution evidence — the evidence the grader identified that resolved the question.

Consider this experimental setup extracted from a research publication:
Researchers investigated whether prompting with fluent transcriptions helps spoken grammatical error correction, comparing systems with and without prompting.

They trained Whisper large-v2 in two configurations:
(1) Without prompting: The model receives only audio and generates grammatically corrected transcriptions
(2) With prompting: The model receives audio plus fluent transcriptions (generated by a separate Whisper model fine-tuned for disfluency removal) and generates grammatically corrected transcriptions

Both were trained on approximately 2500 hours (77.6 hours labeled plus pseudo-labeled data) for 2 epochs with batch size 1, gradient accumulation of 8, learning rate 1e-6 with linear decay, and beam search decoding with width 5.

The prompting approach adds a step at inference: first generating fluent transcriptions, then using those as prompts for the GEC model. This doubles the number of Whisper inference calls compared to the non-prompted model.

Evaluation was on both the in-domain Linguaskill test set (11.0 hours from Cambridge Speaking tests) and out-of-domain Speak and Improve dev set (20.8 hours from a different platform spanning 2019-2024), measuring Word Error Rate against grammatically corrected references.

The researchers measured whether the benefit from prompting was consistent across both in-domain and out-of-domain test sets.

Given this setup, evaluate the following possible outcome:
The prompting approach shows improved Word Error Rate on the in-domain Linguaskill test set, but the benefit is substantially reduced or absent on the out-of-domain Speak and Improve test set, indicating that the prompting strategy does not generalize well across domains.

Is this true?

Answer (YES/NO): NO